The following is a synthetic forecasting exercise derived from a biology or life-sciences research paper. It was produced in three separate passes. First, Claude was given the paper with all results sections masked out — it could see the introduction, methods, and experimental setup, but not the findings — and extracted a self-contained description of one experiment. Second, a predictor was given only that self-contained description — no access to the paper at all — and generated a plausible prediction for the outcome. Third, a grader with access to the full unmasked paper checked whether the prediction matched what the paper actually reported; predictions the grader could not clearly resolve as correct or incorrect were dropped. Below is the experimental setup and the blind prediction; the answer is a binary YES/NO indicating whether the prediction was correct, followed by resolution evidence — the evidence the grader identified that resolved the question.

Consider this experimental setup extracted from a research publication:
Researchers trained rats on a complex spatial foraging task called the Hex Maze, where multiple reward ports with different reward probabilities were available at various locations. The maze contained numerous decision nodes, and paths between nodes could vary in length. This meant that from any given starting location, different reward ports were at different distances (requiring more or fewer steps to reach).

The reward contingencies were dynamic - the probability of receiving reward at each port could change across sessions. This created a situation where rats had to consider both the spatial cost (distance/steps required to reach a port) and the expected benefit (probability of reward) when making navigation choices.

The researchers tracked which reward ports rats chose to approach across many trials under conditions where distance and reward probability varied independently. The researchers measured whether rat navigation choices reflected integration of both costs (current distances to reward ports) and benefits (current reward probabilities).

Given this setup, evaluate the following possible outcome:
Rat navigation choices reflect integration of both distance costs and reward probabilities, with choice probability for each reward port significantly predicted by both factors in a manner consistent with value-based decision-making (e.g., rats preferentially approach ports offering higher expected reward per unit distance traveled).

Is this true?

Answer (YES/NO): YES